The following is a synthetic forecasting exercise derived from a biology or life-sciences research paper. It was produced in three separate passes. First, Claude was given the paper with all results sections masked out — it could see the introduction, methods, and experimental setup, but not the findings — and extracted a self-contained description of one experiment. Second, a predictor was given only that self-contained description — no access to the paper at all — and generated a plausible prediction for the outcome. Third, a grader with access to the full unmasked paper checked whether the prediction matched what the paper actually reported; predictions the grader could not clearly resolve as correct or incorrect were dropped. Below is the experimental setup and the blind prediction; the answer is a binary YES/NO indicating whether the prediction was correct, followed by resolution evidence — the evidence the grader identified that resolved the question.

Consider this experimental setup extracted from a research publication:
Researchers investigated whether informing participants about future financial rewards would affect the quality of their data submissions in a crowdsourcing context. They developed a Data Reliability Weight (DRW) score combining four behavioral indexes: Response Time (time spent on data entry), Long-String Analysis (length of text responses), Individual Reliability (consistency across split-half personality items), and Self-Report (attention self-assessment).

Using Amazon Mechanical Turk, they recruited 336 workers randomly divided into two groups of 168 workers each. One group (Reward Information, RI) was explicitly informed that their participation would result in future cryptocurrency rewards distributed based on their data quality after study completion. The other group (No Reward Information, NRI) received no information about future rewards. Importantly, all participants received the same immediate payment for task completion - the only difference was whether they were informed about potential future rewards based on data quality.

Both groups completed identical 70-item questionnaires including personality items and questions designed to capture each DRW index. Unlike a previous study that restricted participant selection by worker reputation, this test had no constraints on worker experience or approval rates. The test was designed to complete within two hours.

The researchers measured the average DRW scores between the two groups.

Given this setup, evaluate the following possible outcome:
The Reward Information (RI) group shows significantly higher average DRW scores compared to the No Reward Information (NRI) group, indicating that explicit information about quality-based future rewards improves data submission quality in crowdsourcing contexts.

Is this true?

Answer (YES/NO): YES